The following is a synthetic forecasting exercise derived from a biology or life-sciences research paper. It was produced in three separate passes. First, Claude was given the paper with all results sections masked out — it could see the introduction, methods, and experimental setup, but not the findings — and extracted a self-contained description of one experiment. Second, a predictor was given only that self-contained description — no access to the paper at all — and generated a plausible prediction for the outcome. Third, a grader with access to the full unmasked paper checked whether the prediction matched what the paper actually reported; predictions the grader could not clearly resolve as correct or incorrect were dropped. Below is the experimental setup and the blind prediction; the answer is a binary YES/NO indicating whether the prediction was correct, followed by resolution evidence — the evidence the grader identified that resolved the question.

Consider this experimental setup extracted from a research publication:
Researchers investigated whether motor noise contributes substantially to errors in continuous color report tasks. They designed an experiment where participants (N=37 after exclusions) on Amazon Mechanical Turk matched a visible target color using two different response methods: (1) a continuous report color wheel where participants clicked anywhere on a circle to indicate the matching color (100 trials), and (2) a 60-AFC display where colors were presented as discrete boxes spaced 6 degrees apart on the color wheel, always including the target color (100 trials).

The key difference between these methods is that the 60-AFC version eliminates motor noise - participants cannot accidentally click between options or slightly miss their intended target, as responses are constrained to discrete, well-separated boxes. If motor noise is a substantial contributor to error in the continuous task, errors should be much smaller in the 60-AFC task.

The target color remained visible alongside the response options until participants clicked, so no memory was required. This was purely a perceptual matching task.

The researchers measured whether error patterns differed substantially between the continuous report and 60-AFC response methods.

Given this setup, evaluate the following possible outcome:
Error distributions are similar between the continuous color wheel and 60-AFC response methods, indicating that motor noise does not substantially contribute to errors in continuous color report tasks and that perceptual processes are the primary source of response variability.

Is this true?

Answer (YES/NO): YES